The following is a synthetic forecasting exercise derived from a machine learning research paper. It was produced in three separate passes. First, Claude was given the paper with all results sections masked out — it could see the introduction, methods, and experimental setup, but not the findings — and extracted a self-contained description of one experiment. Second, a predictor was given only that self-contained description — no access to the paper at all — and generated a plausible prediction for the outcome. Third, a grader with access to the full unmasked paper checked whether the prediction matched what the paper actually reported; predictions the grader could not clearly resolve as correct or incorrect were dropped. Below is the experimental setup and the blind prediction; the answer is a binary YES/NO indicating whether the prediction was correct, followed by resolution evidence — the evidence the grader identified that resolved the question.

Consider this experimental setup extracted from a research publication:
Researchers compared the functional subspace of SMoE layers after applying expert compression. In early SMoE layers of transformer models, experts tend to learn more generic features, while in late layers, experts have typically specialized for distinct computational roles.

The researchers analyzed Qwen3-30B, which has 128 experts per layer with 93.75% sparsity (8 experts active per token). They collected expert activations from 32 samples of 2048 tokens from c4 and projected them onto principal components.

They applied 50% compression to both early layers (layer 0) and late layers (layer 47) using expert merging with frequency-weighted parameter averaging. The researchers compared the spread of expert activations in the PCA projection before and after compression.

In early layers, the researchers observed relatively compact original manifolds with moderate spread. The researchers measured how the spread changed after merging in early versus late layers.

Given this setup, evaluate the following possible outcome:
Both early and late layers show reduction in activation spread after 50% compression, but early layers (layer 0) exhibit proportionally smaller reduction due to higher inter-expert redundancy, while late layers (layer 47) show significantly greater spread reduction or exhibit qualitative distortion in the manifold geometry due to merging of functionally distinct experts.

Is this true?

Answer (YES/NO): YES